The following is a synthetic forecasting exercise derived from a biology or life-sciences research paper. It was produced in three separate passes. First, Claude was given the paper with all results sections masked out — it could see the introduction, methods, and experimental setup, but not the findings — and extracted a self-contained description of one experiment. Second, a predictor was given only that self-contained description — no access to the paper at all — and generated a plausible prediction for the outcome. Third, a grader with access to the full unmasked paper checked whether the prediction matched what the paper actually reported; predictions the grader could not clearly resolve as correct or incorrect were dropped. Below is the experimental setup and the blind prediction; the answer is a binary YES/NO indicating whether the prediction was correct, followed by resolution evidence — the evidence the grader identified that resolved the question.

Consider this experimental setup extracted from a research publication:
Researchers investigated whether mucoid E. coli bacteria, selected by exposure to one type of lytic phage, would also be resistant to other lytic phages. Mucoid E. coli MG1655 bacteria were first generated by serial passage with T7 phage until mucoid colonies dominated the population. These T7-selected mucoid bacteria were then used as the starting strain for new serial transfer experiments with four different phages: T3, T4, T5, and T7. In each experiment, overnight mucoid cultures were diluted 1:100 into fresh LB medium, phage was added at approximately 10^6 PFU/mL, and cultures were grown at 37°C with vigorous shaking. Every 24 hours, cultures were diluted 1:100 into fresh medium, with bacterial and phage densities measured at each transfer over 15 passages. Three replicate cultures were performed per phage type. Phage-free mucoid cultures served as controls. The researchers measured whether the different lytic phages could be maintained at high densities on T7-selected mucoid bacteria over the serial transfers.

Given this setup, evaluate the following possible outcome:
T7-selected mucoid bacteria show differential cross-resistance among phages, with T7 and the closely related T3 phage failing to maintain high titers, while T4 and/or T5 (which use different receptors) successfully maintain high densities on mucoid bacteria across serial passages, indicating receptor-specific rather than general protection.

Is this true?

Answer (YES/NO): NO